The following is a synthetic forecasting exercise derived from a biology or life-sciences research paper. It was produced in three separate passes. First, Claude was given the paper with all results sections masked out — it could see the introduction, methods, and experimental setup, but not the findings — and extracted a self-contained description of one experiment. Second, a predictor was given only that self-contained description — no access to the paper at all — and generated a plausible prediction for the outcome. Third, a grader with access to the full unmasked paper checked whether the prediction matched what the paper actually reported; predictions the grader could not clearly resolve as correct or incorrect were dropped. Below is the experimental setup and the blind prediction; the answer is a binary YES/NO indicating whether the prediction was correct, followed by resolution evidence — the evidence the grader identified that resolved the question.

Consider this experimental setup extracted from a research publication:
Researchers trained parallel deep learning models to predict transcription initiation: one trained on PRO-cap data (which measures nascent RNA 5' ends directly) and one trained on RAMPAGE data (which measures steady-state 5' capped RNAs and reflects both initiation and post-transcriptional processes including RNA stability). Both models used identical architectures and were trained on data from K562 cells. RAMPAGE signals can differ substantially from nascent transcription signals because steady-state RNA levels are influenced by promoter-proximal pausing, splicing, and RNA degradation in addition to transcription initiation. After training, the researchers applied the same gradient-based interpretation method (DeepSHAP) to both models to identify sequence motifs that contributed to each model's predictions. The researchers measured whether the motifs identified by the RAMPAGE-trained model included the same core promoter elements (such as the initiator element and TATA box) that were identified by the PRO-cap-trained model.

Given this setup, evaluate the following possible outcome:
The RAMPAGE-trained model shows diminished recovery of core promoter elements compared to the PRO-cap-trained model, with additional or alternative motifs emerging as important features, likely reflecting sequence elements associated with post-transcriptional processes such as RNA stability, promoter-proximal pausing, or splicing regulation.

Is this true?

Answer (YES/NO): NO